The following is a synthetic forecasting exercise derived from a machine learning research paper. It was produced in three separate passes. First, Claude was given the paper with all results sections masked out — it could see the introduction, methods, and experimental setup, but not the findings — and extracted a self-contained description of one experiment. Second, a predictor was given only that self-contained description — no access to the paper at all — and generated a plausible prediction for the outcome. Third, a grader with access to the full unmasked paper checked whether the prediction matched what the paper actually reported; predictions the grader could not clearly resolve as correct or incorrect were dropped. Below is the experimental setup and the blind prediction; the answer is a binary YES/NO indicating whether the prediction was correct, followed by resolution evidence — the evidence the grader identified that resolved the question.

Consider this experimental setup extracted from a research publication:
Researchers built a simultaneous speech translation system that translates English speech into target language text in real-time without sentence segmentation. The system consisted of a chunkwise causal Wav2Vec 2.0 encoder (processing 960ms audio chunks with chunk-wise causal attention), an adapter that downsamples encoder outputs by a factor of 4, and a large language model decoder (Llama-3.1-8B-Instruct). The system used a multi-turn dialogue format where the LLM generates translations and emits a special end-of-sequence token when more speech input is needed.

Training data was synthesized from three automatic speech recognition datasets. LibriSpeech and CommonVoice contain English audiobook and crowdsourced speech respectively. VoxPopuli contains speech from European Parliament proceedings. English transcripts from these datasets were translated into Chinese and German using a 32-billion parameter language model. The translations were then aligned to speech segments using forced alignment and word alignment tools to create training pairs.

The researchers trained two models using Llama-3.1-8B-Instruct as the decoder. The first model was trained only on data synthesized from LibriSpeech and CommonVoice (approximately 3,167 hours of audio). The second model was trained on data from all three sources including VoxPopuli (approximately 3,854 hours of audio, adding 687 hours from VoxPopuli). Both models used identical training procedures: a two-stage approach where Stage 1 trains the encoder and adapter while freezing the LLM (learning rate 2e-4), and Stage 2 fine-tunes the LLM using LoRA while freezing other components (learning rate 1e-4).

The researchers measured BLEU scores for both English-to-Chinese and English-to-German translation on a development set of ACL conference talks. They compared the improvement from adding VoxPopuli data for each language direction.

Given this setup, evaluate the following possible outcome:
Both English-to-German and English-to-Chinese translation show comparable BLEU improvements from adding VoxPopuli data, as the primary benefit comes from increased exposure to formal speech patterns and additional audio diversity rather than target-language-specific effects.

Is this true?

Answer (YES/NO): NO